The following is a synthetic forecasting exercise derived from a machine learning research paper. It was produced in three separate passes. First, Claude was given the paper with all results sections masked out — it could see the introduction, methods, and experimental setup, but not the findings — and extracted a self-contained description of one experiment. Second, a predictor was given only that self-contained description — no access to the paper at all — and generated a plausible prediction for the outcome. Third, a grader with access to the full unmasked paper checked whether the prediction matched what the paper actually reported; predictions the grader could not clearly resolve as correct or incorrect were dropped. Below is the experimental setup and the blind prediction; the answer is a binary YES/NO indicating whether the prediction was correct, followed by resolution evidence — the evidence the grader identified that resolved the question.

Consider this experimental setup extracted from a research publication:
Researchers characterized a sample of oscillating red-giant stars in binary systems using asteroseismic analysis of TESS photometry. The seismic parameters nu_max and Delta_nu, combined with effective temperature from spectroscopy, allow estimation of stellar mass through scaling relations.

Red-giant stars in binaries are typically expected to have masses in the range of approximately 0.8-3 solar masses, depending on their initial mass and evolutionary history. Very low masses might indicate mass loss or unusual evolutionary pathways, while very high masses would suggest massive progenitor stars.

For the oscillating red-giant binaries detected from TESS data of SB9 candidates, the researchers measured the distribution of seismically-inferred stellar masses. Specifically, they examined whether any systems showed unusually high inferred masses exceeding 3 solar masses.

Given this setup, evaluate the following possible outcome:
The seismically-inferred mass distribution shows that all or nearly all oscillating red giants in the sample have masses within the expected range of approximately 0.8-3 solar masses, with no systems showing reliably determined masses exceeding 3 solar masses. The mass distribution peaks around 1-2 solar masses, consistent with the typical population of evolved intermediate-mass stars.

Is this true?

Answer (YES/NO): NO